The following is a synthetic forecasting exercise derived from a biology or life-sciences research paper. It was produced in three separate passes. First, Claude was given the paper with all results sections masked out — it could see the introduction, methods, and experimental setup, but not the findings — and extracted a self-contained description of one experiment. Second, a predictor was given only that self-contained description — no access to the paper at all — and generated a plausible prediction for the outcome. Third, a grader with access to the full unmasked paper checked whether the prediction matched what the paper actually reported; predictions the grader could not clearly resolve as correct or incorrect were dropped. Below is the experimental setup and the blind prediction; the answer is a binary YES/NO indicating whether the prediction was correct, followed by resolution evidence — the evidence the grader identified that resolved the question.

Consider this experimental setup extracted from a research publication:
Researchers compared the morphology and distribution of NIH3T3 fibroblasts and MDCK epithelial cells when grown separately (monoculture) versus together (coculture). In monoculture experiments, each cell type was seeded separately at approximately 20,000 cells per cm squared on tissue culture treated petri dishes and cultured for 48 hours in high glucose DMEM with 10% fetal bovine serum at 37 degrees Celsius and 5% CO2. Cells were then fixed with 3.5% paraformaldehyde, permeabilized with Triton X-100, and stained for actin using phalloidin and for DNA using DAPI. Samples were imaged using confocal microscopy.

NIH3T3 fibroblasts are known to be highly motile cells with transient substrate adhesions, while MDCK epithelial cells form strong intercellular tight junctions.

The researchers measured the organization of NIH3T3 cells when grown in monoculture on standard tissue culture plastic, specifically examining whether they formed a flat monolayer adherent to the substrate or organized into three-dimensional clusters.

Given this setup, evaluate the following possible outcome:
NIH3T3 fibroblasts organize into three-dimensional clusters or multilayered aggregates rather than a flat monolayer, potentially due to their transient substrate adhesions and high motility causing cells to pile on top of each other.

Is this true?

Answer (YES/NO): NO